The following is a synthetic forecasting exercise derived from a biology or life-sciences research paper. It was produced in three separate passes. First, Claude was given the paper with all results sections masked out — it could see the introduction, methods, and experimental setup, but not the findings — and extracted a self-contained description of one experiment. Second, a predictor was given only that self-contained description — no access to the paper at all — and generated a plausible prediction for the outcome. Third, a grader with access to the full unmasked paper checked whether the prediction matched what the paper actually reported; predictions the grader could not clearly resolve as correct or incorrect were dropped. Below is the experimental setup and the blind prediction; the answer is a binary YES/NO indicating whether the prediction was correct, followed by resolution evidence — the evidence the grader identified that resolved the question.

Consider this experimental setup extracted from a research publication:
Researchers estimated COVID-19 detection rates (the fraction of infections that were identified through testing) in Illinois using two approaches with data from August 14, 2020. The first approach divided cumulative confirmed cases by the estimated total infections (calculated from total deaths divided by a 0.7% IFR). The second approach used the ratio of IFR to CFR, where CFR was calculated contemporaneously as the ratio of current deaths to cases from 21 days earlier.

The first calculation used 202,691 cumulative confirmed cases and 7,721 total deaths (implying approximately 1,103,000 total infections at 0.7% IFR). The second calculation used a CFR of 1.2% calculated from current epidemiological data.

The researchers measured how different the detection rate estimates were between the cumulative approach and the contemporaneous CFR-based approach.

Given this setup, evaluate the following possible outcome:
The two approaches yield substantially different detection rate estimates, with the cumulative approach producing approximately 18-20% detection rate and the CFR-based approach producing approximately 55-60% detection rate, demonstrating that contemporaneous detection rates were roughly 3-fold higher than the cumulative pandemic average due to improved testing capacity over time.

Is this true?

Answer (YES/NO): YES